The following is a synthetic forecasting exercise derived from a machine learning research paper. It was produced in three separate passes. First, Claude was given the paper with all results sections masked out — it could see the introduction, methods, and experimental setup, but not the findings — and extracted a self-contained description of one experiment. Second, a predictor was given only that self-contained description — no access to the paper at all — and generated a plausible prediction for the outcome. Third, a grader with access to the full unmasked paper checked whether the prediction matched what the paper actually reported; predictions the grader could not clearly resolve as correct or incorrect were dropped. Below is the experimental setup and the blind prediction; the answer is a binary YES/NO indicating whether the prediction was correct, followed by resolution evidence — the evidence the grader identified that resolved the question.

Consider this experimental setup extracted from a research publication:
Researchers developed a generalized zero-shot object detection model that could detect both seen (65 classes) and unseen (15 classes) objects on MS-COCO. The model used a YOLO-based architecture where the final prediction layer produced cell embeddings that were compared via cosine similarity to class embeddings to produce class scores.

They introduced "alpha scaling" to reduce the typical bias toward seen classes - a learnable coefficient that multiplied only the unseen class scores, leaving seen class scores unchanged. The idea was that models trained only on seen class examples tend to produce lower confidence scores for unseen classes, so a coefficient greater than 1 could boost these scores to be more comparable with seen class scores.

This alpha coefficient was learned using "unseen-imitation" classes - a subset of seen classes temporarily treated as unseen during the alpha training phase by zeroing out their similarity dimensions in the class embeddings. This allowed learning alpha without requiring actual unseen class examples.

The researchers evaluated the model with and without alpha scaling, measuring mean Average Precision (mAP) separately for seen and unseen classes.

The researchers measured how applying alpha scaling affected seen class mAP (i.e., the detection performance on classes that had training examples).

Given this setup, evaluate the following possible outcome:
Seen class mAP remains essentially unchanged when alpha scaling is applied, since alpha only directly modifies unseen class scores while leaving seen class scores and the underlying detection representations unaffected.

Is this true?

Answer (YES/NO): YES